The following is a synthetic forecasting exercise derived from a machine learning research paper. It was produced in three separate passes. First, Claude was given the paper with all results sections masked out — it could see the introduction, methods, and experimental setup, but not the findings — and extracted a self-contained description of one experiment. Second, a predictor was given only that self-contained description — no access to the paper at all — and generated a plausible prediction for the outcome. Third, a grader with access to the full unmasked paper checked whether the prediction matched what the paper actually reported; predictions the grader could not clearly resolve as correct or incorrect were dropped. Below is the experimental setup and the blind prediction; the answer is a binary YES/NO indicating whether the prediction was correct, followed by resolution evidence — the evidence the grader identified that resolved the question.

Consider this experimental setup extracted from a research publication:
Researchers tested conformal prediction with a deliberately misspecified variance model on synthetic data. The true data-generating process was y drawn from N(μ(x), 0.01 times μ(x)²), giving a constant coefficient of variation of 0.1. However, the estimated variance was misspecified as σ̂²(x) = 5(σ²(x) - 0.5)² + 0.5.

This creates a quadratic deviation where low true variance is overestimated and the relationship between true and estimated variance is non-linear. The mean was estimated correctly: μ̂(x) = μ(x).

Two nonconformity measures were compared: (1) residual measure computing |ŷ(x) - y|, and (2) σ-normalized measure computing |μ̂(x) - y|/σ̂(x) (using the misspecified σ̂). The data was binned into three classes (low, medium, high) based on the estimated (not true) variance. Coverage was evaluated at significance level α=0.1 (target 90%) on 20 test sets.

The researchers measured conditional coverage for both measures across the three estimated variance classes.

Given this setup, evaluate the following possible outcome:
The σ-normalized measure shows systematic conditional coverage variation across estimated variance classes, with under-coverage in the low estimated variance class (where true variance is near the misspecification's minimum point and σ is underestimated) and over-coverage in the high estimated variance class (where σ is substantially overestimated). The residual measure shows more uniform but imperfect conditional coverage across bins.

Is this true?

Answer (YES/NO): NO